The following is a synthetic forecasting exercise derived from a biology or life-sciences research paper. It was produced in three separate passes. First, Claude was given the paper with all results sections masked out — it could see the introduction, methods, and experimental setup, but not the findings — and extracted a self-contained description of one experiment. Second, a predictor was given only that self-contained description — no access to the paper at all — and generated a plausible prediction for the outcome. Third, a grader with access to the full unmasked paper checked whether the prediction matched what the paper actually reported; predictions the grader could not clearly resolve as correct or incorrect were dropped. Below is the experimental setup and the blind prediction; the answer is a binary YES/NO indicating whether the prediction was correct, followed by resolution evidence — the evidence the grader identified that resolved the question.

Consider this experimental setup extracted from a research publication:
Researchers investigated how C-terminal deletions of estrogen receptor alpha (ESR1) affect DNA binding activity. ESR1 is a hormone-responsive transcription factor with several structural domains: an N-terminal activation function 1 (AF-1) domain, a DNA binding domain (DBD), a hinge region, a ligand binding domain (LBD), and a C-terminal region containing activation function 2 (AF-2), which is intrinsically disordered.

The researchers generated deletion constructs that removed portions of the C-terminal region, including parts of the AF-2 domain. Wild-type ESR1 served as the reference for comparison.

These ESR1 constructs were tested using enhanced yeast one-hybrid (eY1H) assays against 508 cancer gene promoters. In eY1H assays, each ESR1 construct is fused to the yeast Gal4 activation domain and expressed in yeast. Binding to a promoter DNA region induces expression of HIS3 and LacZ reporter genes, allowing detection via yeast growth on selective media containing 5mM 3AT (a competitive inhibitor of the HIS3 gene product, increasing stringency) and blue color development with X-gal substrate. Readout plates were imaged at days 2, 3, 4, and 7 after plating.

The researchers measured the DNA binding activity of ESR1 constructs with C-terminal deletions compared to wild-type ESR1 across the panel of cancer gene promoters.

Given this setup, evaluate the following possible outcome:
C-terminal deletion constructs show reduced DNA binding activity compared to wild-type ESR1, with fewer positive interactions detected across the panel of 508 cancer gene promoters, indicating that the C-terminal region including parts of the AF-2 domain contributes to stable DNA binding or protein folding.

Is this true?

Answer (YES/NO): NO